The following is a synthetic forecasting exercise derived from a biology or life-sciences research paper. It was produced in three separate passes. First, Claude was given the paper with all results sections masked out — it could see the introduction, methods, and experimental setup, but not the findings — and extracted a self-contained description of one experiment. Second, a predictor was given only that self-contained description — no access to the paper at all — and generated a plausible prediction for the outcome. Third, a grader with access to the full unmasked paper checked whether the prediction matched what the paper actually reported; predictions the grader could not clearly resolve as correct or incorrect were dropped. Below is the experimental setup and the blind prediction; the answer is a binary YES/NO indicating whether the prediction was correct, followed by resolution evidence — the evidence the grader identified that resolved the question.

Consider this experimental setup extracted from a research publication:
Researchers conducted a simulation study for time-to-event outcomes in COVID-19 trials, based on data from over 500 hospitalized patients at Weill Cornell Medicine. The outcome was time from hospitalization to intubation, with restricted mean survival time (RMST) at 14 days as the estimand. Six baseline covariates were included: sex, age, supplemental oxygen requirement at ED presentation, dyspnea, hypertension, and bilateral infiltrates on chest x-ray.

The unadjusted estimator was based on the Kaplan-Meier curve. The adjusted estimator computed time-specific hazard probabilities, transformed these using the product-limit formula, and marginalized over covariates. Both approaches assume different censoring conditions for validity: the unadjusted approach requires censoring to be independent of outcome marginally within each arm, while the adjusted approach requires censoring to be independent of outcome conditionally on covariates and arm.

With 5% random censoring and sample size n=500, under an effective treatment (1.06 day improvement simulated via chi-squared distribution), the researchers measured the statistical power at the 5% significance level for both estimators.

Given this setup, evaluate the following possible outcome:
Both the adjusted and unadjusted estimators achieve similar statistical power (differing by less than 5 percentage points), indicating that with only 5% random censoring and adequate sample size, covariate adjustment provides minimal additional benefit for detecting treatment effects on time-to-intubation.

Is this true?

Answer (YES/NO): NO